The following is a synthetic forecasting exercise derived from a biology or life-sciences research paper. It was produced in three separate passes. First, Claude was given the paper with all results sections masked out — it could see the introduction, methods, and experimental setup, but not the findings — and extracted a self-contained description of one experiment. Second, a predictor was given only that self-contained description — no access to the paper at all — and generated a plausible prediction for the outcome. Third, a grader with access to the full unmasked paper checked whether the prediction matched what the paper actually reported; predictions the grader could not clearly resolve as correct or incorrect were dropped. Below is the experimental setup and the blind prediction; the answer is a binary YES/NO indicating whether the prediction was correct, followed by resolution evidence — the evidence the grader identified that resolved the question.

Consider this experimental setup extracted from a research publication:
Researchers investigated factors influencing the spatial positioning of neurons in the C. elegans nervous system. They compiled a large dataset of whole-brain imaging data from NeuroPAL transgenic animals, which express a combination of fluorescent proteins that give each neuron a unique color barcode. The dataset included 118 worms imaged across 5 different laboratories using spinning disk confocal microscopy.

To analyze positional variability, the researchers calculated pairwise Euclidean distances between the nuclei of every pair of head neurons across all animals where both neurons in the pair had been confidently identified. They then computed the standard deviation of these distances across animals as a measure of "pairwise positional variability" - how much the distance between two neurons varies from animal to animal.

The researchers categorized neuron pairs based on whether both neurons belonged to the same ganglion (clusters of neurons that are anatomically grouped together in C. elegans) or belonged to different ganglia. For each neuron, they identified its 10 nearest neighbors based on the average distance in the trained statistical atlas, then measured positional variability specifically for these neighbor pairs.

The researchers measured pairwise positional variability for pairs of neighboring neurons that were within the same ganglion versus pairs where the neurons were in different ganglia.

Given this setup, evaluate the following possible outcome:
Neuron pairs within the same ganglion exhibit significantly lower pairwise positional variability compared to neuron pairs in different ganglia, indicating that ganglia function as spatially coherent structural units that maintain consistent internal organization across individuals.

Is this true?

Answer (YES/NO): NO